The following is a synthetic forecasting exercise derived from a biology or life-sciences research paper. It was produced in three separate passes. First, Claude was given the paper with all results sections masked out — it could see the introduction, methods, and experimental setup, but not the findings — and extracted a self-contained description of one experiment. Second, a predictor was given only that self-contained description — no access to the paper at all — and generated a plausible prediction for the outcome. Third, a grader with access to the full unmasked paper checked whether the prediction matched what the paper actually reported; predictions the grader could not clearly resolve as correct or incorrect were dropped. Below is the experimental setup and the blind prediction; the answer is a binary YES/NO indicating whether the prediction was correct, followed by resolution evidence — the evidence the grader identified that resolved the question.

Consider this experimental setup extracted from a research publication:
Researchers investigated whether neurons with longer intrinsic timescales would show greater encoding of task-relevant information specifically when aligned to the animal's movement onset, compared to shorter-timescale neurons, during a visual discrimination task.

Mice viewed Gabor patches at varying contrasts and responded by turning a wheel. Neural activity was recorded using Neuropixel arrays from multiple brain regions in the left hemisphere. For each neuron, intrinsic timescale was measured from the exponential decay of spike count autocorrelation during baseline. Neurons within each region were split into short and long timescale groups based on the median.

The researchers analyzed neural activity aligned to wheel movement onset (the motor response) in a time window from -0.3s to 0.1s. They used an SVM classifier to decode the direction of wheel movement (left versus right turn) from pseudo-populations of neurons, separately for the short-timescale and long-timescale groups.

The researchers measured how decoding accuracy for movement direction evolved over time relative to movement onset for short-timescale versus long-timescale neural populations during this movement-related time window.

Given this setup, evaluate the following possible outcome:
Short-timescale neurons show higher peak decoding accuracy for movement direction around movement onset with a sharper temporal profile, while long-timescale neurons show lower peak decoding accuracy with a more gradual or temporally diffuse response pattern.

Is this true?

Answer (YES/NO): NO